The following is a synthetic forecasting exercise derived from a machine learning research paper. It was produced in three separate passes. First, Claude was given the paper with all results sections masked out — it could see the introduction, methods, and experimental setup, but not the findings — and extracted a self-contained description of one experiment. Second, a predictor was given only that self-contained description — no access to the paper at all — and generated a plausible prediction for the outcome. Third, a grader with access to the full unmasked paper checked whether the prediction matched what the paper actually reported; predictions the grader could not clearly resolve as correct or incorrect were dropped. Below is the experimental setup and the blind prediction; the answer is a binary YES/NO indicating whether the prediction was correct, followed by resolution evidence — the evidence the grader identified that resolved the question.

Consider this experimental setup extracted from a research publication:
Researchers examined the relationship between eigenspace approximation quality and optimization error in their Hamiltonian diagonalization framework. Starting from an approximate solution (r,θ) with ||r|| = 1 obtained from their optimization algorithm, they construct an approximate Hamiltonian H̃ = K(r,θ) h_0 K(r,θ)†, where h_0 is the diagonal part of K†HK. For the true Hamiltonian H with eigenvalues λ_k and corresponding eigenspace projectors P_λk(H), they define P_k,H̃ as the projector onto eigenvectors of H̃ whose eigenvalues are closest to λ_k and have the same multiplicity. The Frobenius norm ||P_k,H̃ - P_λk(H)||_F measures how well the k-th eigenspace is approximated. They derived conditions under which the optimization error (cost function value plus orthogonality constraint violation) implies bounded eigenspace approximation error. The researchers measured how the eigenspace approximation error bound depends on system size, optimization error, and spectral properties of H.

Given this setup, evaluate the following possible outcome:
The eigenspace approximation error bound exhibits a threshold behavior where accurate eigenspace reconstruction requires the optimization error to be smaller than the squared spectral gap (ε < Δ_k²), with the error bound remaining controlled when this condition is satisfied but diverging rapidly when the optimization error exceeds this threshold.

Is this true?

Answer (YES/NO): NO